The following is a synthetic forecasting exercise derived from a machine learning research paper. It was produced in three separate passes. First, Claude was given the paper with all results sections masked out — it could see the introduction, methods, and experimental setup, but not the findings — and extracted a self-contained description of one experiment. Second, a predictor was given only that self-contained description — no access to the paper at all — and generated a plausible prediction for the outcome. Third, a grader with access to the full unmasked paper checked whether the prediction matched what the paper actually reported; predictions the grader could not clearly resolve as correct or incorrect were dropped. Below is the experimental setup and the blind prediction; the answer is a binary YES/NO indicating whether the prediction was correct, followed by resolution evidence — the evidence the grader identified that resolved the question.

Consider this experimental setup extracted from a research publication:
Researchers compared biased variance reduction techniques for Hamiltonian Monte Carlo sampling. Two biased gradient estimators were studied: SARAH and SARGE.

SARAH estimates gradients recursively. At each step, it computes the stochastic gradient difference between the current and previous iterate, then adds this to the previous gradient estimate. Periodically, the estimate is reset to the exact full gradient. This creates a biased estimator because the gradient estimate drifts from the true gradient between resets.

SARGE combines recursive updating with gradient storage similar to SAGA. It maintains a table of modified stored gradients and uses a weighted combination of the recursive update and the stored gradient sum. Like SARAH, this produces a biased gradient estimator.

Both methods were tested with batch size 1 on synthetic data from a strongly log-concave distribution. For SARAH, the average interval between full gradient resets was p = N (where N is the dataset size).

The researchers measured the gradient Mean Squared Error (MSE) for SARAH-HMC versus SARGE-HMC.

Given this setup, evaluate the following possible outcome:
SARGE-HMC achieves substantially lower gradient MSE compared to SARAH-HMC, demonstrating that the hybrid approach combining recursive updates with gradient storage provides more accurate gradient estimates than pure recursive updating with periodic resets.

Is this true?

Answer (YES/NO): NO